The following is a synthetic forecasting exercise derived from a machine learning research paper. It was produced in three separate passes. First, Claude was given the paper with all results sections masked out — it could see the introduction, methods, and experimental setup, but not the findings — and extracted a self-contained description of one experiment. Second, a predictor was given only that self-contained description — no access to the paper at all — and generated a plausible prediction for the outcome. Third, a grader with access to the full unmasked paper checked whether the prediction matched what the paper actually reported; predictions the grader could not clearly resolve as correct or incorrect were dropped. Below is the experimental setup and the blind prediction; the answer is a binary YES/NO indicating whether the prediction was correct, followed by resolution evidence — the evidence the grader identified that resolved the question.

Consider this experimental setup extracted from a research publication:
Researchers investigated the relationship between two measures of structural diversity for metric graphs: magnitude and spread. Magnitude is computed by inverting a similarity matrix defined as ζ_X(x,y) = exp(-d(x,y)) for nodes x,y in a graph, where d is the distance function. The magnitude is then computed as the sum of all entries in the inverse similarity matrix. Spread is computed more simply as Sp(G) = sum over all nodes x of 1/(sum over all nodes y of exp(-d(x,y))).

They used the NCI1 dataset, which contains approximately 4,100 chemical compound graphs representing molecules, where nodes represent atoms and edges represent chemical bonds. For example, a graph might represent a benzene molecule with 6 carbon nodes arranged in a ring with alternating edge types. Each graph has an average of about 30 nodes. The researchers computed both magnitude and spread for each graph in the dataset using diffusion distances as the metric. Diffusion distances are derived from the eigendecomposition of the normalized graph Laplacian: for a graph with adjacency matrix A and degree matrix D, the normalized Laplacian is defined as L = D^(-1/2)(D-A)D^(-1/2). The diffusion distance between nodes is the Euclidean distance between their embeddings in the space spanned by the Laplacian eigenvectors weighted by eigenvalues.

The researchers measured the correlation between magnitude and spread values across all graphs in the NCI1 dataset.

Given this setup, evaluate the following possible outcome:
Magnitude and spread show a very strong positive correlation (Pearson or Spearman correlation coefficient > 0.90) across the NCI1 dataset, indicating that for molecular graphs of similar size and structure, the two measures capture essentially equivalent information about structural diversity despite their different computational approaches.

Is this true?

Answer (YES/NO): YES